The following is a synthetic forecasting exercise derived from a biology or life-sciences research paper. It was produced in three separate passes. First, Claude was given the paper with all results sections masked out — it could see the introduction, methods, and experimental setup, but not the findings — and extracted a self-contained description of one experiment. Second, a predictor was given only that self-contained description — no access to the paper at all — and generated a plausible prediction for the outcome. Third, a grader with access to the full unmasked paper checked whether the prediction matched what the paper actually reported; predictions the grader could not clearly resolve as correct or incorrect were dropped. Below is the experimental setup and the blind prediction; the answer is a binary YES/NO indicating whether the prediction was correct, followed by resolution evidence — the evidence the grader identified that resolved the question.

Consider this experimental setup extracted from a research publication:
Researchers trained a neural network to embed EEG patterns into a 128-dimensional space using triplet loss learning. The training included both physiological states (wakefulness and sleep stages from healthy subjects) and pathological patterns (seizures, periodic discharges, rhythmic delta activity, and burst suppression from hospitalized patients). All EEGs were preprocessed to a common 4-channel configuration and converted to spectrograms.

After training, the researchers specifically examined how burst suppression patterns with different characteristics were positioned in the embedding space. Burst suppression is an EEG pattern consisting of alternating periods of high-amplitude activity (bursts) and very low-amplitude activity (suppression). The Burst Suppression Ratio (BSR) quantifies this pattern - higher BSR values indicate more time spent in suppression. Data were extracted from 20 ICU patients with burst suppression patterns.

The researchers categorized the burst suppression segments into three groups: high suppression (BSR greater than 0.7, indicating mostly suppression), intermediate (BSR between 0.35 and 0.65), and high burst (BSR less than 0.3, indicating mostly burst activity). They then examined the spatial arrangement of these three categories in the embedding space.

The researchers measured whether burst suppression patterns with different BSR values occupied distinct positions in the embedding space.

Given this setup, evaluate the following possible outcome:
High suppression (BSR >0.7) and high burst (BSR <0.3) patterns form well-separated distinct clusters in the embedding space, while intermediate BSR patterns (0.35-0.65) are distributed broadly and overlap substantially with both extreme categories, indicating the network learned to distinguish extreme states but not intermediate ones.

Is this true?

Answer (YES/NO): NO